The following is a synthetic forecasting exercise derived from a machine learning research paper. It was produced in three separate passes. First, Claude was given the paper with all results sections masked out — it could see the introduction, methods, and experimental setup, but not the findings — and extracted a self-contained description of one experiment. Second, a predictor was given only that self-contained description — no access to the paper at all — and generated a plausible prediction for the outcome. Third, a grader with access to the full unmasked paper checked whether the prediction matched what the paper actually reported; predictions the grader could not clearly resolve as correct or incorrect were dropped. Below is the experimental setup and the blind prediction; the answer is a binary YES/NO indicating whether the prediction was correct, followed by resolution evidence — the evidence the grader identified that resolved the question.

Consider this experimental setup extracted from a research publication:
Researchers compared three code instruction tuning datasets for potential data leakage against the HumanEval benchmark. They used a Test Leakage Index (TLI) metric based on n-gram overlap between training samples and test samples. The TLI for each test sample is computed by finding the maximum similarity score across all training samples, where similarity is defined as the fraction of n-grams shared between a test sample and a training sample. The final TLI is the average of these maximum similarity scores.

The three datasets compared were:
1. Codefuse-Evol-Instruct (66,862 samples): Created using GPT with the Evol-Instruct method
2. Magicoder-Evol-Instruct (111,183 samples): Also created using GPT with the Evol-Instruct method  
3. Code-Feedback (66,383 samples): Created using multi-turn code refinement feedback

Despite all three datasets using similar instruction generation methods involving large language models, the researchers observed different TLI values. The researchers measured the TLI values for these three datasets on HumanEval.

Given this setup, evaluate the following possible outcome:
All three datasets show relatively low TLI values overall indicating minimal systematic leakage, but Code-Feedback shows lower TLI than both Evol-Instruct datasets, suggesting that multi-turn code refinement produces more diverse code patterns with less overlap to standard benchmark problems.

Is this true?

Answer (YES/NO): NO